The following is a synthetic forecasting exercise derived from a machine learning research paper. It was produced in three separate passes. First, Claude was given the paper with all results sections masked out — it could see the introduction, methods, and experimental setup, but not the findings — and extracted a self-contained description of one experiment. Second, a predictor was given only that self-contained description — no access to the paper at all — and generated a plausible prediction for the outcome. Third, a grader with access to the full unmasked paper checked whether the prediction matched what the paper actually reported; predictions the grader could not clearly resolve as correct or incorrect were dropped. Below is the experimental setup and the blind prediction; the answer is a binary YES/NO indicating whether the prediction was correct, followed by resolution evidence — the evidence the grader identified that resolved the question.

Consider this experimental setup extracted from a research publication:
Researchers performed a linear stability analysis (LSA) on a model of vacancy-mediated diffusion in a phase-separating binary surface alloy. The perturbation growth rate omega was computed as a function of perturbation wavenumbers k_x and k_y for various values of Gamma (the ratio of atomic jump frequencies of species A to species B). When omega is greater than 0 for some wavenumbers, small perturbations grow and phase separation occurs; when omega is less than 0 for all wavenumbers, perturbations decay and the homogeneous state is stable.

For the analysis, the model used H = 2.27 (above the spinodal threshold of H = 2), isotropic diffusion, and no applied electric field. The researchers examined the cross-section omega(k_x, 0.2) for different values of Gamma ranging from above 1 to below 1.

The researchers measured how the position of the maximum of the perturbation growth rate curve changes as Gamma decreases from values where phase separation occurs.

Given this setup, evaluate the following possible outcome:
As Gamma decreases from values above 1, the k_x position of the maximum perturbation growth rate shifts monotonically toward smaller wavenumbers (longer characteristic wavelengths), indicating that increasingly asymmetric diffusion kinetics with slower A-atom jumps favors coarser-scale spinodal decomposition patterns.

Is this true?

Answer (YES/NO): YES